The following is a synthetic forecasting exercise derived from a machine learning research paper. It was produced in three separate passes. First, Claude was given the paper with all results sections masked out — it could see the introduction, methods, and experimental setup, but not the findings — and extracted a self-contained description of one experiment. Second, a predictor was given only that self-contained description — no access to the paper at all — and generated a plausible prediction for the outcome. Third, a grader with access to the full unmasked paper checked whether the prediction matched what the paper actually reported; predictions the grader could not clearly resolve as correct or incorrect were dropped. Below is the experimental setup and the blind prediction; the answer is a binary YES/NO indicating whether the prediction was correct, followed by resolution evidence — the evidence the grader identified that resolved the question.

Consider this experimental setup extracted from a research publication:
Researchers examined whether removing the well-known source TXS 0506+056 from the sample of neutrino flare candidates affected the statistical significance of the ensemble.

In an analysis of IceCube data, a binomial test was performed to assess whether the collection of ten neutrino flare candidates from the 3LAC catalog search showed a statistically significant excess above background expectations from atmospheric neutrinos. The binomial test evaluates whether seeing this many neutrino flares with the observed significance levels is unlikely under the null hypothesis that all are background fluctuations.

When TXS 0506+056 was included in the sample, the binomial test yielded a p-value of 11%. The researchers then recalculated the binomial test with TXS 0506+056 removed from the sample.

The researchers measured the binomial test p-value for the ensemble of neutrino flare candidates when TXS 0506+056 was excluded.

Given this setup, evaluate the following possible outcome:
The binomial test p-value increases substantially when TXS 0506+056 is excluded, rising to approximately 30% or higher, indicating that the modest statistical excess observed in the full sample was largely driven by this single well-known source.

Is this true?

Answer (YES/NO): NO